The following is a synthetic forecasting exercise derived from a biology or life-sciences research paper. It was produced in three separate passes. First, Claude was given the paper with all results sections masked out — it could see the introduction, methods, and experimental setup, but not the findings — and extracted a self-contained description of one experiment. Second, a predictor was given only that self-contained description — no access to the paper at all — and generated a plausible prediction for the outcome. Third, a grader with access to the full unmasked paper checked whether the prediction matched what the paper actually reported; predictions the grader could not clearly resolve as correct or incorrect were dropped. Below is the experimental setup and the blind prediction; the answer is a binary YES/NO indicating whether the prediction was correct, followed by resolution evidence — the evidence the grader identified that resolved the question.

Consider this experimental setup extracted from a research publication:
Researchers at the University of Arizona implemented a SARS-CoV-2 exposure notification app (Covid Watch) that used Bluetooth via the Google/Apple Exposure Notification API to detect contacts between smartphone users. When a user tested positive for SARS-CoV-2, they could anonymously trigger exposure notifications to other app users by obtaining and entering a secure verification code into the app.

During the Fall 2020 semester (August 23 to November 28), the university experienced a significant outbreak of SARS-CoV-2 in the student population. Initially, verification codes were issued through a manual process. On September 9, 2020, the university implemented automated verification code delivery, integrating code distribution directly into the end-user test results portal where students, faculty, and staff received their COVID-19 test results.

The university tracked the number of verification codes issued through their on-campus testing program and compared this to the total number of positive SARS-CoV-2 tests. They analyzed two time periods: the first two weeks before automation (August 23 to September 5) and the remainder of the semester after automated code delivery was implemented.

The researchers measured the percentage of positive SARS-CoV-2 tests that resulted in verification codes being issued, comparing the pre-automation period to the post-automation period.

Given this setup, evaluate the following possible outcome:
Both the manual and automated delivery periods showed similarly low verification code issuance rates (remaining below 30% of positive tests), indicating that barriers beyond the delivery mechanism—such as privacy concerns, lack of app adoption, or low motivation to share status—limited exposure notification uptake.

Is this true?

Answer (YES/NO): NO